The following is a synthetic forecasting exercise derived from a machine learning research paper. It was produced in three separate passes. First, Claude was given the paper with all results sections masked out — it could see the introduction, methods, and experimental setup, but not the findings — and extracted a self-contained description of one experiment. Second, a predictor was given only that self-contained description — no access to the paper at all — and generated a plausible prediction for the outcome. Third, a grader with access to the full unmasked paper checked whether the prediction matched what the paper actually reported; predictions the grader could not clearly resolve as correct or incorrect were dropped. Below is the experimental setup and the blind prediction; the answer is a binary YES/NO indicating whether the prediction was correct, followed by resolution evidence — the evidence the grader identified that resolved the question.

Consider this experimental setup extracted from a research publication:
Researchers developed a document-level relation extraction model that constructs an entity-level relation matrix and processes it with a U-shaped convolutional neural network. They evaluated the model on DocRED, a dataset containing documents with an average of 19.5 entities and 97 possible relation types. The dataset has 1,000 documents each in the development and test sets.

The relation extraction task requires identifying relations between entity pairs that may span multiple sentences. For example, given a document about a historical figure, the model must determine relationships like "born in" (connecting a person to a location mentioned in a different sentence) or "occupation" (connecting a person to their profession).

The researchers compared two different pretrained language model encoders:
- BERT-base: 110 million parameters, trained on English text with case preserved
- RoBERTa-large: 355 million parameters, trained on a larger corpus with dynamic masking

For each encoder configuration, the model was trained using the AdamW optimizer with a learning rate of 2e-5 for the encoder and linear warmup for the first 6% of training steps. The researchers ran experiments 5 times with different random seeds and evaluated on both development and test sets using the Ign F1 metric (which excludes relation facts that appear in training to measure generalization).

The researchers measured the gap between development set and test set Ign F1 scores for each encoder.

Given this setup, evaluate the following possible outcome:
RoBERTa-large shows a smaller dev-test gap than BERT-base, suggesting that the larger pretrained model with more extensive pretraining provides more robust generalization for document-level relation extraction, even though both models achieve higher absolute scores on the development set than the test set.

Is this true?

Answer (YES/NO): NO